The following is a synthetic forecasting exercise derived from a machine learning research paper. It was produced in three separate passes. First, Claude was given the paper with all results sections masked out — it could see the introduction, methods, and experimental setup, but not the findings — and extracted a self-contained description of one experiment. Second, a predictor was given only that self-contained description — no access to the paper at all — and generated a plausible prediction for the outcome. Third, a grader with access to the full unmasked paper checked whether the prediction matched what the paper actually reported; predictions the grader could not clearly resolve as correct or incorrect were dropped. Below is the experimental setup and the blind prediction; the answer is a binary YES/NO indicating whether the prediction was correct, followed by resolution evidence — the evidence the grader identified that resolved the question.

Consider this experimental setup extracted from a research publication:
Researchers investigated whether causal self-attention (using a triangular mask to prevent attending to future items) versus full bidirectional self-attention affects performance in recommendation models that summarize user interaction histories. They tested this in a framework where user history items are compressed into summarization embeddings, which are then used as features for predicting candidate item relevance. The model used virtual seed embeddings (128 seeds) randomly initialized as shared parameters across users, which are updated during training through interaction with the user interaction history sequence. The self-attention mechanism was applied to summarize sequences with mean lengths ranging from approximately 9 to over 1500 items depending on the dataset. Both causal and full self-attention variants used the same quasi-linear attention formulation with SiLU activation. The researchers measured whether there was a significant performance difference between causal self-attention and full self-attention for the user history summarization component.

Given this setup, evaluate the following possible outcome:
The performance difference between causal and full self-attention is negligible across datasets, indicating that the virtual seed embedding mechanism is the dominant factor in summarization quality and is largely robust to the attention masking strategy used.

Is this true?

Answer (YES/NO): NO